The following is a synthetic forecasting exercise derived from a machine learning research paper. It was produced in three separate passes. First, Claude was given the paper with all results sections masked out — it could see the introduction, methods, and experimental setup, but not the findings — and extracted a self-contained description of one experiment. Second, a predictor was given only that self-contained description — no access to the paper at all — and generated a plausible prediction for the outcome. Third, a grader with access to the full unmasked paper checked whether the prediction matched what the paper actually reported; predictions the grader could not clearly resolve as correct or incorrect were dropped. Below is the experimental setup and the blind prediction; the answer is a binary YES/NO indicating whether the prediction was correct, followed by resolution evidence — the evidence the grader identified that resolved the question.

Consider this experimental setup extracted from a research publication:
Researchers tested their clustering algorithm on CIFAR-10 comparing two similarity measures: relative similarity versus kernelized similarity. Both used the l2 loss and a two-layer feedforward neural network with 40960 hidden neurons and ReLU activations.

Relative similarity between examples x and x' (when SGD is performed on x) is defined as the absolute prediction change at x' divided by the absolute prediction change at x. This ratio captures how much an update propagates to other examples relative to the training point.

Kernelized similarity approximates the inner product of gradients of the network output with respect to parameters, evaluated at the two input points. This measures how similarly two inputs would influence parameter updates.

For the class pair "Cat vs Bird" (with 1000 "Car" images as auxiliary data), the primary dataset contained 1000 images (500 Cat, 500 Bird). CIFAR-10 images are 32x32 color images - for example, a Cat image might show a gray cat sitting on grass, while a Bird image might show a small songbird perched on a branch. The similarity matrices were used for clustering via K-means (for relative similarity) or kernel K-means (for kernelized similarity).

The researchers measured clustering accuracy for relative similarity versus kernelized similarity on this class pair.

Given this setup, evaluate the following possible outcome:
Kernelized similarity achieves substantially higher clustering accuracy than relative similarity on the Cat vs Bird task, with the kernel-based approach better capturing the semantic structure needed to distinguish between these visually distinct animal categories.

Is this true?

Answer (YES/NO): NO